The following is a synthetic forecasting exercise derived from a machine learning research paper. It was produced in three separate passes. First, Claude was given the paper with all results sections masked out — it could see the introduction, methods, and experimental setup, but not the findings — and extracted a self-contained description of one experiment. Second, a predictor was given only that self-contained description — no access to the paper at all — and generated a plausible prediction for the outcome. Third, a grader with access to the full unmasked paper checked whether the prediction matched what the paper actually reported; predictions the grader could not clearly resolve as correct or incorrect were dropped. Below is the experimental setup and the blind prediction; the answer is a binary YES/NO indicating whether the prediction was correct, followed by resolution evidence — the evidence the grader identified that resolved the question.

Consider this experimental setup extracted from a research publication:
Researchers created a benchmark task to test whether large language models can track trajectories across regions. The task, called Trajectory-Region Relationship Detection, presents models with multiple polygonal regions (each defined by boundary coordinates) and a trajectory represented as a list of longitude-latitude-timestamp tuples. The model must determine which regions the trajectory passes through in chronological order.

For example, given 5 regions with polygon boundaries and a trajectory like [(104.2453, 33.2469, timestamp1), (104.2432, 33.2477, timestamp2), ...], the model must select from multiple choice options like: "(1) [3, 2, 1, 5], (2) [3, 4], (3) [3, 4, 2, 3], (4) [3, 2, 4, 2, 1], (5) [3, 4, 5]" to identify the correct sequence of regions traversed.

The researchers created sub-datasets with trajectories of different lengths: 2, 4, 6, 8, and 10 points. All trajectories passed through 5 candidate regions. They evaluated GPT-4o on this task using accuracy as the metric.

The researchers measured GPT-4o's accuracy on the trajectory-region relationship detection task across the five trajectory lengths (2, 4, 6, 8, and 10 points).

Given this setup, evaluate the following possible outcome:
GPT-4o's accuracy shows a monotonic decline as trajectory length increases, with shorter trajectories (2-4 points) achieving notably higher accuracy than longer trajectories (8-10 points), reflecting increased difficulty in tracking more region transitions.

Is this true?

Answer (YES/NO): YES